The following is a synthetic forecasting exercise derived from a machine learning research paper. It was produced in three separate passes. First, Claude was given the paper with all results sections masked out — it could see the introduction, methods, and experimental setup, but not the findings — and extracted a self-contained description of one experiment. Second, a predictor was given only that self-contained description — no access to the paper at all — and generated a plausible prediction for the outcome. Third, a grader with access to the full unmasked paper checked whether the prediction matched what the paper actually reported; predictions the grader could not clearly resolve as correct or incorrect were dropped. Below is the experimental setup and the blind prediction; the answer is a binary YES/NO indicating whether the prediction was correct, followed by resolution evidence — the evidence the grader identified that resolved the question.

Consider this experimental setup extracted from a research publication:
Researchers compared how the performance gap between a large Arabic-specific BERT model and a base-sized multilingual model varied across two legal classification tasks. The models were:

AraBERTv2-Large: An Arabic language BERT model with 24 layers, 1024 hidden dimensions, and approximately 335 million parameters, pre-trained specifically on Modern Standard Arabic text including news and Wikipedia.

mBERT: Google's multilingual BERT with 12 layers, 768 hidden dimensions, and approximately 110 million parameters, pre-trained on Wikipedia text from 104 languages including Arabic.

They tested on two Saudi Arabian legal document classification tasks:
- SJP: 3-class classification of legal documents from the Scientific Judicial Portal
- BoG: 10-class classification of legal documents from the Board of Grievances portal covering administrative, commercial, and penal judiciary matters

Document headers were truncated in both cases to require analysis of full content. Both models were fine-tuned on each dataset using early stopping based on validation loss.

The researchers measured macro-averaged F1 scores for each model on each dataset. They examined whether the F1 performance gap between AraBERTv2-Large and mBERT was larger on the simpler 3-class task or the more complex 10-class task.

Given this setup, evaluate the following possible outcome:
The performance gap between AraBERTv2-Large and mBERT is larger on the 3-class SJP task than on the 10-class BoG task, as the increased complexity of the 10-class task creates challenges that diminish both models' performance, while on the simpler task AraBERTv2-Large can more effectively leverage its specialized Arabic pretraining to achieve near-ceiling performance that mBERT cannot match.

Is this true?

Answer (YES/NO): NO